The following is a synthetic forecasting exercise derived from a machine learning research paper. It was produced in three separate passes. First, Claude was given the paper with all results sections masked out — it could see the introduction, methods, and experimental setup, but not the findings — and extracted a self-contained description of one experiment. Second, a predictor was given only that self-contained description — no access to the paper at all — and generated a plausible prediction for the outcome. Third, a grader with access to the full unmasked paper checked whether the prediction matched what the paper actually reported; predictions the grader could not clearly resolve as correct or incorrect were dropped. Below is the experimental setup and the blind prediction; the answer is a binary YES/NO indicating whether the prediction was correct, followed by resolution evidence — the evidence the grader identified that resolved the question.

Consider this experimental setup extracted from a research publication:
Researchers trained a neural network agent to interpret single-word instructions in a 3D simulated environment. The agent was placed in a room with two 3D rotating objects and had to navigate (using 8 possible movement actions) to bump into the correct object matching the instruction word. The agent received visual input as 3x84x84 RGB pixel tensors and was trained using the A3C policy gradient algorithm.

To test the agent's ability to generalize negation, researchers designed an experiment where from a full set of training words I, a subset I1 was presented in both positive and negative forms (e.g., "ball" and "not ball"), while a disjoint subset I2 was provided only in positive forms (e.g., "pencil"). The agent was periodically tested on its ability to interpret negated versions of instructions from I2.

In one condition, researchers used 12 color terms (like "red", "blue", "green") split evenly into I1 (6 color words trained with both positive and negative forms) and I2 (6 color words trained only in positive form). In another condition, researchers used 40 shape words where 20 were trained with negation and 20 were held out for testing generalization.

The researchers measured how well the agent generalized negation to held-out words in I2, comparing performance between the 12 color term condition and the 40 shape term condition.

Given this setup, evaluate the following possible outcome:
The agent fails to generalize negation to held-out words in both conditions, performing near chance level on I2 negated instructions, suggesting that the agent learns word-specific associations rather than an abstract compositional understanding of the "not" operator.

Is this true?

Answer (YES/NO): NO